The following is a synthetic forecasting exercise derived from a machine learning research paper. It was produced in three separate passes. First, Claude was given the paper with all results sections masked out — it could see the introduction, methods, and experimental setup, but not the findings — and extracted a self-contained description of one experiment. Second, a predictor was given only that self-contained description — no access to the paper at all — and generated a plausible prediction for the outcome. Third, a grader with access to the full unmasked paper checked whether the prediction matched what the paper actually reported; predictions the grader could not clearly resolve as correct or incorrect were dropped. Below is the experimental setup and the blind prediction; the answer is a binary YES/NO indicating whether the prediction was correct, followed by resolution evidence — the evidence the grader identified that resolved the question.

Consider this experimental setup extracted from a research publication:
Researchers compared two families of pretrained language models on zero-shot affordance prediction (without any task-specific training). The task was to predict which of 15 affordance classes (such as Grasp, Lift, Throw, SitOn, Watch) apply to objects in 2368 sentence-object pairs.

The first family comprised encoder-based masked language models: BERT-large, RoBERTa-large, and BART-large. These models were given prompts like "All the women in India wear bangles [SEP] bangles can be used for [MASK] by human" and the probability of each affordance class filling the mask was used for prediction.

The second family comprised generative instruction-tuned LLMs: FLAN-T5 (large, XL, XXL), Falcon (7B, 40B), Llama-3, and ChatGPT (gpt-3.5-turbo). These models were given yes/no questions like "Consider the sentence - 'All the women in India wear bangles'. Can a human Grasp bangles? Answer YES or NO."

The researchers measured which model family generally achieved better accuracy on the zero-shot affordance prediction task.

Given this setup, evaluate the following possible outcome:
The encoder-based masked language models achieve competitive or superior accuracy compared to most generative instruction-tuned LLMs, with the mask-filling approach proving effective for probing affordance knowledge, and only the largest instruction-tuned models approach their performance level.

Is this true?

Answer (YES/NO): YES